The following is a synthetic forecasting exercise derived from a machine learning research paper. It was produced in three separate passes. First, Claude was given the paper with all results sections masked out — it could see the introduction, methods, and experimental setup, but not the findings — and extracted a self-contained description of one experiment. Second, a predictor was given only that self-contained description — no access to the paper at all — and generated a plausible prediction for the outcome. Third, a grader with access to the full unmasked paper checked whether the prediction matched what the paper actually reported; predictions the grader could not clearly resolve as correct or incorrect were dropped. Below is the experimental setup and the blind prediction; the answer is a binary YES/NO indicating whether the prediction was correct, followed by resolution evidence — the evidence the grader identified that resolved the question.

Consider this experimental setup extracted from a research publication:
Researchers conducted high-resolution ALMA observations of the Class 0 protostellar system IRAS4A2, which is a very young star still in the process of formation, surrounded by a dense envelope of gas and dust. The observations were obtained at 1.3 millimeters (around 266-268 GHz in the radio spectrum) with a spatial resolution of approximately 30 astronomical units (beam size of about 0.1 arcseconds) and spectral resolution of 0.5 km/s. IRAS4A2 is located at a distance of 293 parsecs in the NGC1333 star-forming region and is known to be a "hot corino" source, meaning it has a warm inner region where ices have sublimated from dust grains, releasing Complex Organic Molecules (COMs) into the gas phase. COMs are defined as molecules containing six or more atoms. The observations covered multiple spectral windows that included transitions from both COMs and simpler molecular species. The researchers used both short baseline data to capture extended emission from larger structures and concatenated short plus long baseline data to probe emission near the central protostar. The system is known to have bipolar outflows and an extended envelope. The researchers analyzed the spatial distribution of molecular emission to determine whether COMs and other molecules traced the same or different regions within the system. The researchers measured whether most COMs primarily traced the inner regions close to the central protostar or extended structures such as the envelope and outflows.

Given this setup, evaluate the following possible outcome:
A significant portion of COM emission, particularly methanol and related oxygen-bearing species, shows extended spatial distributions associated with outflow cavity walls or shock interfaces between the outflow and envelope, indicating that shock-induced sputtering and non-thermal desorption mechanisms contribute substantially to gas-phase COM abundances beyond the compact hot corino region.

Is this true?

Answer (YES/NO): NO